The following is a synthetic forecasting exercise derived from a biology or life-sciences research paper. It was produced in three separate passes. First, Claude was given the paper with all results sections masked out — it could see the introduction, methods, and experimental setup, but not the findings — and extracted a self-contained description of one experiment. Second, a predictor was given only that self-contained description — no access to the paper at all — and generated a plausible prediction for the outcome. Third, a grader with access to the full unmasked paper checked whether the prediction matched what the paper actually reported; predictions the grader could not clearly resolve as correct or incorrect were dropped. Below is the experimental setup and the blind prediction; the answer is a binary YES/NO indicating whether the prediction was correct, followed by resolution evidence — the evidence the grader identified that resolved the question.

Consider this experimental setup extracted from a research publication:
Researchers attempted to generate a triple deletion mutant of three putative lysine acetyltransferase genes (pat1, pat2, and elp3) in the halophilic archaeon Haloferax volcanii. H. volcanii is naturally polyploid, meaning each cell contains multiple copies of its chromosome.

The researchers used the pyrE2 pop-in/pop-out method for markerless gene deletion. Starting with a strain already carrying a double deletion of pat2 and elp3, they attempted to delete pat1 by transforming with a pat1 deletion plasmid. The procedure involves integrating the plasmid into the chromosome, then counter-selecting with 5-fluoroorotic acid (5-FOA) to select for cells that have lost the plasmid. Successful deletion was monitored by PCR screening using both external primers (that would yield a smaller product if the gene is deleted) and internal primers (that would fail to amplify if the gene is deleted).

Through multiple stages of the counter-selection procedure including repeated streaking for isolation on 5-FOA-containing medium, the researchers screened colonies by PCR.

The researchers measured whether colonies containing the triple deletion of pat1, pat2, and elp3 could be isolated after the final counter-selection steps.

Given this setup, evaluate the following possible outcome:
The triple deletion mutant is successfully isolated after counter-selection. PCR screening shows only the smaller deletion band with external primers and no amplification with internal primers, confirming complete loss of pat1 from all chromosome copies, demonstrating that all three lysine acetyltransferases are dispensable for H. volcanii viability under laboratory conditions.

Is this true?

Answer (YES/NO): NO